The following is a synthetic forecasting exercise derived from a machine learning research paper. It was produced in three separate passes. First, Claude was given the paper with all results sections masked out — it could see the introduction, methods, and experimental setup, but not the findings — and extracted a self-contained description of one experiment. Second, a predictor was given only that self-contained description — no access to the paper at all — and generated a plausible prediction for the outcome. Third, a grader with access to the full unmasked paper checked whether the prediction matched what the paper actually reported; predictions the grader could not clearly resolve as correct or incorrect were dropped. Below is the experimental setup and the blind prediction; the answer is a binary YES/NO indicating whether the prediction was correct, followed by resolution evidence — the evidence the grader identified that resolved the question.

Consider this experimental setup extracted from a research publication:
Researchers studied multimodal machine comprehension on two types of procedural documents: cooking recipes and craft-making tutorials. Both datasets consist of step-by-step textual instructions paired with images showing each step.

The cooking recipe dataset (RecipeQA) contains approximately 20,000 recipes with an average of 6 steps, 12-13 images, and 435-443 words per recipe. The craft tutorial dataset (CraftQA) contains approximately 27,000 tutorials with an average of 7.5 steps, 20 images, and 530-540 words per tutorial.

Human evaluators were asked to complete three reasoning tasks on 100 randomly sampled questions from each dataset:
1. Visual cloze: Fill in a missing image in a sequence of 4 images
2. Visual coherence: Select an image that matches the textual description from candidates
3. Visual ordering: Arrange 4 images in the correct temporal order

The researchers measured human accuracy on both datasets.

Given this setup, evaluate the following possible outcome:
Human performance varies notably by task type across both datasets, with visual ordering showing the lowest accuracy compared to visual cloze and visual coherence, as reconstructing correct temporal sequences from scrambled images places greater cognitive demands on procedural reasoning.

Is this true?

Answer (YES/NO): YES